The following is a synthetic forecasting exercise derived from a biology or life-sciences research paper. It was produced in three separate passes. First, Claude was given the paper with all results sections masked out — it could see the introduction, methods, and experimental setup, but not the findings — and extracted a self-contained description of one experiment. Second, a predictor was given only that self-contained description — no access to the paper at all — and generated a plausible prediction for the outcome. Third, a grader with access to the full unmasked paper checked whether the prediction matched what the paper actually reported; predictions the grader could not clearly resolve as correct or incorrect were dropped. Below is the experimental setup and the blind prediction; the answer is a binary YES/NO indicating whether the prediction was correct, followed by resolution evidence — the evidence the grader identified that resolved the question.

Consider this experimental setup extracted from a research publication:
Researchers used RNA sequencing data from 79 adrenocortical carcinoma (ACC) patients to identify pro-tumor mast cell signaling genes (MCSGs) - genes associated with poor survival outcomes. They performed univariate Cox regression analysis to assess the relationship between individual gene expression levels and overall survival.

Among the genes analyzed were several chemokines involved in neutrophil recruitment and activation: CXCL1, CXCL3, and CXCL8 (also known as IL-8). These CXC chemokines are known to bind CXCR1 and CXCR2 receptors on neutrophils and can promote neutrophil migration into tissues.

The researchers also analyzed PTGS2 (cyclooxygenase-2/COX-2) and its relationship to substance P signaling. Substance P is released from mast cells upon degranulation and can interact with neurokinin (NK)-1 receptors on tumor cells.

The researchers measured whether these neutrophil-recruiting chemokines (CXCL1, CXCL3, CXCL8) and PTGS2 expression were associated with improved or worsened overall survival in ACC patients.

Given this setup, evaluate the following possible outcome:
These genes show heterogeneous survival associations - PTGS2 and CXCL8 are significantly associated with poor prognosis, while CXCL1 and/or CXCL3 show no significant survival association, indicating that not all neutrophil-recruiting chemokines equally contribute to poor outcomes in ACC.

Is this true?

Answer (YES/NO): NO